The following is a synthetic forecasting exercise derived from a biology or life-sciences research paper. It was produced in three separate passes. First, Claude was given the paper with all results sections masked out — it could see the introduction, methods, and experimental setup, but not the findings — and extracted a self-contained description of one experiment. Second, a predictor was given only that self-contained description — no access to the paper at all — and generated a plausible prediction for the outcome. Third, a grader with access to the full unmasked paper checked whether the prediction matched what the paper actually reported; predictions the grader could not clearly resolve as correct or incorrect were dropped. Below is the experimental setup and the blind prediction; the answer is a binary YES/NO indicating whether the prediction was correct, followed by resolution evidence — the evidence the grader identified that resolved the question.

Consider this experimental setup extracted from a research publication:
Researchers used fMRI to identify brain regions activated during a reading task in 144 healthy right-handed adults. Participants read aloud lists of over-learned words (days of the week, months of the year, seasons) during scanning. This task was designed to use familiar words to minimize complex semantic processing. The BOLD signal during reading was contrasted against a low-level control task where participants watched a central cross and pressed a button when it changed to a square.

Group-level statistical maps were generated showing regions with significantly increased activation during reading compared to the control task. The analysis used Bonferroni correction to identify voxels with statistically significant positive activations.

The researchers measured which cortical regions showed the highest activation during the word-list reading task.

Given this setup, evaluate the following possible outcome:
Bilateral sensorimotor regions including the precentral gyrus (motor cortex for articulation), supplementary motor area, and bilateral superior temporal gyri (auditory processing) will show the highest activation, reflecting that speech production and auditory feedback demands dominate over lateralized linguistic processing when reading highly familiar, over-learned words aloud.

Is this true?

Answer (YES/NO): NO